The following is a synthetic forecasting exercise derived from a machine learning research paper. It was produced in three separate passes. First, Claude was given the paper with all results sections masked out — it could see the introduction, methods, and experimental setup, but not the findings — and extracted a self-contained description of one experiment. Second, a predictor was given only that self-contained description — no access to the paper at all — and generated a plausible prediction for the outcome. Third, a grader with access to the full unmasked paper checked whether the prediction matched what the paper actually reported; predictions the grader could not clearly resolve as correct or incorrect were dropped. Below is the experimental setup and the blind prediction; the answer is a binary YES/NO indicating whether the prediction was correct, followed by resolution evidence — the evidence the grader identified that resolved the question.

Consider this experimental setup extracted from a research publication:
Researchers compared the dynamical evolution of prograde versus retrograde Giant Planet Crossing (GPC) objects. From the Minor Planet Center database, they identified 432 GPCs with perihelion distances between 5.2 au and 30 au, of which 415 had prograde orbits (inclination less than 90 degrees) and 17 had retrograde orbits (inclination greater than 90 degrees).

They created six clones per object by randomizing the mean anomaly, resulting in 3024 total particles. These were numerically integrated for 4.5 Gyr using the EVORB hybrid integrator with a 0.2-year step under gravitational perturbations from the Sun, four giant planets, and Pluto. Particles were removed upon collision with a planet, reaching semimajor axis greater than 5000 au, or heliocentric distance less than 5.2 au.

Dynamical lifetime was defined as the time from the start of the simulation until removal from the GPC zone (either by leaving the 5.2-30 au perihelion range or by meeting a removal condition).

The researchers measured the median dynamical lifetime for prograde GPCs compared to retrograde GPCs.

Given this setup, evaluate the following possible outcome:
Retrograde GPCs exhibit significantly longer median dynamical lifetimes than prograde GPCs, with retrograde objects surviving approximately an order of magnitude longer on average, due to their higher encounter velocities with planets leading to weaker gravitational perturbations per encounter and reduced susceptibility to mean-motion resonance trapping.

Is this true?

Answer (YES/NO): NO